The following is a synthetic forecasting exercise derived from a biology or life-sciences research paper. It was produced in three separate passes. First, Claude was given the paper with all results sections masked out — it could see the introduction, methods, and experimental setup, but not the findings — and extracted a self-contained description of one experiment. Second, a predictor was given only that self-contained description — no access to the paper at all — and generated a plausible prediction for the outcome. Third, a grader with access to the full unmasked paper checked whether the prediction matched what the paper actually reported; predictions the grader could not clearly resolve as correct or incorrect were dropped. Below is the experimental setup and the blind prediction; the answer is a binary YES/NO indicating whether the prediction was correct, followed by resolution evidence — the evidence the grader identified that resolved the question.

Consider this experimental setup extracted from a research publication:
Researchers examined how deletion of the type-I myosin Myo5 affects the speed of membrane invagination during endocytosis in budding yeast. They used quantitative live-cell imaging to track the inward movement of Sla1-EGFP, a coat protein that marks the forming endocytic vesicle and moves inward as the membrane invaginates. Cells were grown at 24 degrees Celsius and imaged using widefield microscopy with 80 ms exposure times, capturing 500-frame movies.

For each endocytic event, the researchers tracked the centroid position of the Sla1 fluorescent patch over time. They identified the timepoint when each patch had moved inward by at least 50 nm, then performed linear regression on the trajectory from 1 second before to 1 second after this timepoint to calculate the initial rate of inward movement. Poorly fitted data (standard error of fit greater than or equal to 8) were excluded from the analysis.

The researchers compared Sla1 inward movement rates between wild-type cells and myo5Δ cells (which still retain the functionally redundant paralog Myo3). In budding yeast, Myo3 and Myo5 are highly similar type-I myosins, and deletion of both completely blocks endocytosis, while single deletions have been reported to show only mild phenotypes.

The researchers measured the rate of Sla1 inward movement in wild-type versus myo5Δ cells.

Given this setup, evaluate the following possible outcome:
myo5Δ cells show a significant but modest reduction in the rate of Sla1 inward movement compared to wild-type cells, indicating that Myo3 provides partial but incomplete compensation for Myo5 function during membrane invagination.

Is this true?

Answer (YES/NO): NO